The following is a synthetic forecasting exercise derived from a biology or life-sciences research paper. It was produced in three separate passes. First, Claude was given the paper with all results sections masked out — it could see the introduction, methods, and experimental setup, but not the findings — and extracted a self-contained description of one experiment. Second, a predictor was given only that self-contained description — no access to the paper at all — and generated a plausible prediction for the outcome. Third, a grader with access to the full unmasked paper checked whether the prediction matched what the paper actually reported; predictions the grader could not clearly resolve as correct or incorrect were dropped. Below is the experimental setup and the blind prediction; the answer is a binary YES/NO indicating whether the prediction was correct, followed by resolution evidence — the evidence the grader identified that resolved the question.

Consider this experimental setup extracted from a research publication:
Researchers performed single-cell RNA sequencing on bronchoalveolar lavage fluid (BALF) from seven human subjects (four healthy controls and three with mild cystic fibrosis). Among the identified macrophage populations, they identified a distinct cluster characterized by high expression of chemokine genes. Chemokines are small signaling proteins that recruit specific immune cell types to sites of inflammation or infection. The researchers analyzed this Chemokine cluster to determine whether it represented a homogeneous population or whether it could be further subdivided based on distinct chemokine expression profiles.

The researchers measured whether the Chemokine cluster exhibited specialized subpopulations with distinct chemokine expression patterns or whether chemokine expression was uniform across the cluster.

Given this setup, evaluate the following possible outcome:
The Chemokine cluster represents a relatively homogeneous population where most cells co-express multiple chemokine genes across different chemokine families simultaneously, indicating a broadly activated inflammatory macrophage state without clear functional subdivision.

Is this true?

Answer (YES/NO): NO